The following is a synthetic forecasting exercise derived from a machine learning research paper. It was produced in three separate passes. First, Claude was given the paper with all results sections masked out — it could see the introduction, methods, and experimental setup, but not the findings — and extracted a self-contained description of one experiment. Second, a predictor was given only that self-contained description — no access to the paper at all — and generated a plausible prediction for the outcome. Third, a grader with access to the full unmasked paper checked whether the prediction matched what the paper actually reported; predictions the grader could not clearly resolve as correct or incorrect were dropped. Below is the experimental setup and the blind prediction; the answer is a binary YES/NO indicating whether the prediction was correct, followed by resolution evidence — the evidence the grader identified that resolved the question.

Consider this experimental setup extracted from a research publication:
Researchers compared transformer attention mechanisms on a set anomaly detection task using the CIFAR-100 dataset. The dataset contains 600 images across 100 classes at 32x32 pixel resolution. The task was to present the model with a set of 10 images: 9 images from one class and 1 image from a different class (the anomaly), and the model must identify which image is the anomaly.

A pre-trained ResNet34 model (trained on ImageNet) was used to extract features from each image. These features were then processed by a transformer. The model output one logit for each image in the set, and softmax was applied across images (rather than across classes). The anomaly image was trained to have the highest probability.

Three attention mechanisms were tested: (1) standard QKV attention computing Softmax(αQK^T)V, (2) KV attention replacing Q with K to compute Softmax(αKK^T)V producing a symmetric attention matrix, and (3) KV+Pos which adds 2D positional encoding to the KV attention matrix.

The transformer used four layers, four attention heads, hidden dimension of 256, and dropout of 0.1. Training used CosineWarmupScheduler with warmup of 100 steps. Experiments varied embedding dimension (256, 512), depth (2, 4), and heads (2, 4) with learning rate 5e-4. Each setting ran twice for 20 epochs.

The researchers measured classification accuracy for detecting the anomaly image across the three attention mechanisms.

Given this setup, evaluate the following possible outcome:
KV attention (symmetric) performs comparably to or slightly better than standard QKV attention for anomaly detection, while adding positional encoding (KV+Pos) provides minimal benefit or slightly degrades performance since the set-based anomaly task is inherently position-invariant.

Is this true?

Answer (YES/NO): NO